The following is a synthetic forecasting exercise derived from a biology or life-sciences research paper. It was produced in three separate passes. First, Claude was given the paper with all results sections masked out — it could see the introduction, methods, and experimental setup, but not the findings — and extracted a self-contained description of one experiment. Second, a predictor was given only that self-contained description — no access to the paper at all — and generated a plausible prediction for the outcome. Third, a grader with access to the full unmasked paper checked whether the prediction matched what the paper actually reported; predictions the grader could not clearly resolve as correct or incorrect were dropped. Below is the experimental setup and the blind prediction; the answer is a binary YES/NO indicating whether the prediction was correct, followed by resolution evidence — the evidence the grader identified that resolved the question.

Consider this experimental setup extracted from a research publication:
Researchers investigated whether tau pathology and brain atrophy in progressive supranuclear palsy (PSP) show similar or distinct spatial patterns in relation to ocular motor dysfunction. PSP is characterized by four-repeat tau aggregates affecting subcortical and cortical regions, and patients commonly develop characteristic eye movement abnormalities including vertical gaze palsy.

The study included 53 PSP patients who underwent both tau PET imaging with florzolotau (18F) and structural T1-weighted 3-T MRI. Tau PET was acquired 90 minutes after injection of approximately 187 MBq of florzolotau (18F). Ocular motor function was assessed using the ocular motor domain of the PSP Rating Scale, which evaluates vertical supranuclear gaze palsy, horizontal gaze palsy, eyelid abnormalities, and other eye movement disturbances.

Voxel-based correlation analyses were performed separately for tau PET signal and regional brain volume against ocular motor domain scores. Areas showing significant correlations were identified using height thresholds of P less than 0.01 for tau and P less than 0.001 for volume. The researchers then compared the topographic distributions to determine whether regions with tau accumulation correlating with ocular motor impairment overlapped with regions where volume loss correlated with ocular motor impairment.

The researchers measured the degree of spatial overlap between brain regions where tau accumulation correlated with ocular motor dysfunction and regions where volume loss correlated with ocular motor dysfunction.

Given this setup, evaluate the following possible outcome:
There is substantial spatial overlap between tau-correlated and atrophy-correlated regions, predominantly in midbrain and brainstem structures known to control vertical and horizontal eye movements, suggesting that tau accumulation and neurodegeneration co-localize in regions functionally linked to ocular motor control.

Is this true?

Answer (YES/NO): YES